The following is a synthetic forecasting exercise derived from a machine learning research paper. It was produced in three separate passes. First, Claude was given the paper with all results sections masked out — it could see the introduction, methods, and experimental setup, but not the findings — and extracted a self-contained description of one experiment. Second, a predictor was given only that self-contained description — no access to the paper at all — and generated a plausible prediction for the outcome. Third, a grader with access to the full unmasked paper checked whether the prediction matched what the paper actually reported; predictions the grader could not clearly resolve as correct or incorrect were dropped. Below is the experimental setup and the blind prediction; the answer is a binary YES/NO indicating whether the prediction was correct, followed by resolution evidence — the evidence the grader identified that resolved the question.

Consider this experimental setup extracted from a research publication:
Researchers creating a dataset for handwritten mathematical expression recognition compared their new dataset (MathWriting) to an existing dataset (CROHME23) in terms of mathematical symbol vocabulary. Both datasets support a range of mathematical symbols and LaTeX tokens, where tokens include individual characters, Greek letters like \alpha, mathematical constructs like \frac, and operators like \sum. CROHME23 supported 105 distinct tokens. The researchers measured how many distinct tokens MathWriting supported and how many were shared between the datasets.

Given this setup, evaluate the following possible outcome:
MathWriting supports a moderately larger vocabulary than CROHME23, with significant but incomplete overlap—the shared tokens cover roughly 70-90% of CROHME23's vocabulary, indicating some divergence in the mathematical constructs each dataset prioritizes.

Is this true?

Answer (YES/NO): NO